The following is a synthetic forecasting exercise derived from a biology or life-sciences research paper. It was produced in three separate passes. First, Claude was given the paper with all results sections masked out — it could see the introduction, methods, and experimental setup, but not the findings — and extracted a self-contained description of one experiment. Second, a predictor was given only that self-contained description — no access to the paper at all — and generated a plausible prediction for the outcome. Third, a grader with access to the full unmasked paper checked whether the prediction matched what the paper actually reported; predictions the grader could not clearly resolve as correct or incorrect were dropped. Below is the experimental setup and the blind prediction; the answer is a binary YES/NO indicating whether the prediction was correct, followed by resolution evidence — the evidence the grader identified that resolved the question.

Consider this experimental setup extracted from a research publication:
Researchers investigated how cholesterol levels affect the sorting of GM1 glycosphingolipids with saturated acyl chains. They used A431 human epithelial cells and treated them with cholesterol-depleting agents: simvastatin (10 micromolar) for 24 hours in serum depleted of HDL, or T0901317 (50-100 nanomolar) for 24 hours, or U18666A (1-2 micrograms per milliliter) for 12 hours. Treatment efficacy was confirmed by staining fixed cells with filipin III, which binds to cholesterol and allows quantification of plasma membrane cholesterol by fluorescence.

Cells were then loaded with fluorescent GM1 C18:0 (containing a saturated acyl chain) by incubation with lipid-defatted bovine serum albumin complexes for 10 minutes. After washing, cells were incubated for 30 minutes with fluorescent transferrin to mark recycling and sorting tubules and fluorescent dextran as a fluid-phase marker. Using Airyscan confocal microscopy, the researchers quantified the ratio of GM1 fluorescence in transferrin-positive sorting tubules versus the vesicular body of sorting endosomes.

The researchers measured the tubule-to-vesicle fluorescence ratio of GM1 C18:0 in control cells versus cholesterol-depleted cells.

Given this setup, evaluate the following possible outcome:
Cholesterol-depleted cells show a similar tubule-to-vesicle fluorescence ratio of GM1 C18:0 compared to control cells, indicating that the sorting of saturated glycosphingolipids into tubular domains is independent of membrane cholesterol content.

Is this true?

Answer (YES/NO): NO